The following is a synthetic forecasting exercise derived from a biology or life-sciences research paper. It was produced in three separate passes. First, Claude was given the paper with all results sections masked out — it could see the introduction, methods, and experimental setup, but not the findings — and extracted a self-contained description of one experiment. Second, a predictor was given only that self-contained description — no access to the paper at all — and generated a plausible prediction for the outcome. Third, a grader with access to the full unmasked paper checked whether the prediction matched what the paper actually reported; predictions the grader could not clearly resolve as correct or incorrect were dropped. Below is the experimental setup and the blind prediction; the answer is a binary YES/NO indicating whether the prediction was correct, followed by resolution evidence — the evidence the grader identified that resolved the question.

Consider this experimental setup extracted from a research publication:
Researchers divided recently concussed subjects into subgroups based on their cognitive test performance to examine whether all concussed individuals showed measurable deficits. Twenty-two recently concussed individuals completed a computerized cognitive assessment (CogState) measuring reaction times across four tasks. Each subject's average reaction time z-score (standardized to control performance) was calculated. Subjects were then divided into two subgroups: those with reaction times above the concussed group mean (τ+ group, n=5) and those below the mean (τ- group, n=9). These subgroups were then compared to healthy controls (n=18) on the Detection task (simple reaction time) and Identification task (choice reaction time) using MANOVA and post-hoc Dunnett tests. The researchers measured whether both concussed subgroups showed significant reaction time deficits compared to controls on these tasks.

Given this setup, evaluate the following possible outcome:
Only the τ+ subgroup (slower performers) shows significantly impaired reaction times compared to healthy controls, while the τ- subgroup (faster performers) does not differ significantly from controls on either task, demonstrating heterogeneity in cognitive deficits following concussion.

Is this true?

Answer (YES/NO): YES